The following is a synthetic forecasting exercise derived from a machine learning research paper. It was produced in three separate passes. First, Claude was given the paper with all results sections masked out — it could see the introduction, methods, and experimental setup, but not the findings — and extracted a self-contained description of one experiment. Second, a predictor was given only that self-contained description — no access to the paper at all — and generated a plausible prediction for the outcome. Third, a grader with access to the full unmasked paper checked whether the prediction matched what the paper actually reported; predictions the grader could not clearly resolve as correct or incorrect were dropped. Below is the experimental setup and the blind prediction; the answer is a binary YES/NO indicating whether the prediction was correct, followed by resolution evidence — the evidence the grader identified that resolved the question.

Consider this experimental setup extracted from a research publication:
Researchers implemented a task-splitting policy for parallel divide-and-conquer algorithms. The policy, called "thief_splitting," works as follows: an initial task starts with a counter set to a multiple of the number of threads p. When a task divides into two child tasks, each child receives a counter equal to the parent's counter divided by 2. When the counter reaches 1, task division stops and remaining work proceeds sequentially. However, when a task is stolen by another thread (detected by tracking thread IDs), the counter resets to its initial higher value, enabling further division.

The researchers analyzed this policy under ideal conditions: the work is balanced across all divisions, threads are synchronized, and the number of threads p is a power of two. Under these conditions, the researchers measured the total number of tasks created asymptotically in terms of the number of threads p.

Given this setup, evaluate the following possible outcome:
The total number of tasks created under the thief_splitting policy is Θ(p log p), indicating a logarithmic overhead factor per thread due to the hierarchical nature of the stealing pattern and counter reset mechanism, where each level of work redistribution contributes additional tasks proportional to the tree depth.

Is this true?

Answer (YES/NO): NO